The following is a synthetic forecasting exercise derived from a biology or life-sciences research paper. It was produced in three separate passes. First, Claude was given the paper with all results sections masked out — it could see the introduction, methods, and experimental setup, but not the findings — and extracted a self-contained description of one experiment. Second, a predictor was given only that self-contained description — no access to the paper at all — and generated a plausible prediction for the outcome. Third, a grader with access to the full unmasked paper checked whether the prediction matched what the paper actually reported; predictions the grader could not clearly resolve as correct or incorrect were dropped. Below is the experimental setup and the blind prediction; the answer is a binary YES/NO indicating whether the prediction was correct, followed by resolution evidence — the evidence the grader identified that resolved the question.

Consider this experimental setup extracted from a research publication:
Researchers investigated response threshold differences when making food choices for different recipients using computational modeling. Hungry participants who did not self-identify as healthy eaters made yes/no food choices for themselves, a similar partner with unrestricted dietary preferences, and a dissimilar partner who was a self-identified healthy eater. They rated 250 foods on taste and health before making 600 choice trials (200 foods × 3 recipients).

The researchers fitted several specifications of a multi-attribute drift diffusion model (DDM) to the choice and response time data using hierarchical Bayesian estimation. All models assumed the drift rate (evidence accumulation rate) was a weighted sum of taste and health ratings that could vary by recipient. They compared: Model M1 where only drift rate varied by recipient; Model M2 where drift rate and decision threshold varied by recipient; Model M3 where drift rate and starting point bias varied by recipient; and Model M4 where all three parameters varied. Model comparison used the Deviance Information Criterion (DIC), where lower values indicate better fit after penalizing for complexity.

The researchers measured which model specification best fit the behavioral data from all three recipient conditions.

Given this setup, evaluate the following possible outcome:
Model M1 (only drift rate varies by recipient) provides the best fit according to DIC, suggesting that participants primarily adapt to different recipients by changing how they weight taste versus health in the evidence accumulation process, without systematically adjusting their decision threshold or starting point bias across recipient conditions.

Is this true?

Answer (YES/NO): NO